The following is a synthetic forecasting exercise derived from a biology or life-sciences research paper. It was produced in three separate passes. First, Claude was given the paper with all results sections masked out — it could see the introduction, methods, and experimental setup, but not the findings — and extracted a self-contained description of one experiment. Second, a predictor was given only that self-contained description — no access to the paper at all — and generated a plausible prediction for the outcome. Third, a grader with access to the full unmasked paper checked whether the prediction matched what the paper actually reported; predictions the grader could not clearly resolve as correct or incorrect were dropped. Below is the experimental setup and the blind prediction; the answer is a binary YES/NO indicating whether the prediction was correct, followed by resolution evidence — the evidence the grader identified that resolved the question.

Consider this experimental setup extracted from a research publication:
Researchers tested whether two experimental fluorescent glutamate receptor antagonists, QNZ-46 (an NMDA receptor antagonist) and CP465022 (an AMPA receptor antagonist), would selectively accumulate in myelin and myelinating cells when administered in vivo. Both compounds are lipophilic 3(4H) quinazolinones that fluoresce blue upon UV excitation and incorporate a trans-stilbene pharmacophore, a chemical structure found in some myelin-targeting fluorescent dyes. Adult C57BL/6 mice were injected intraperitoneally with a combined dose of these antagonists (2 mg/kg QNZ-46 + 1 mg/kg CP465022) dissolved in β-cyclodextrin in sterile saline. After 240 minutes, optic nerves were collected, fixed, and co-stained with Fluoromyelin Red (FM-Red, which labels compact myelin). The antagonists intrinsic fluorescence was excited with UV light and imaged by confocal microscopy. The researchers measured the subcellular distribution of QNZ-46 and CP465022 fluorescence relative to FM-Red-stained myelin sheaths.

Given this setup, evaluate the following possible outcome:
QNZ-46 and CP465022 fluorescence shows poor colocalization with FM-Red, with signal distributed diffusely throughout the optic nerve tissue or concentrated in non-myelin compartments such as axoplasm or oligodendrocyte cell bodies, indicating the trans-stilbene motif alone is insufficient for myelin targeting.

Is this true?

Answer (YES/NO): NO